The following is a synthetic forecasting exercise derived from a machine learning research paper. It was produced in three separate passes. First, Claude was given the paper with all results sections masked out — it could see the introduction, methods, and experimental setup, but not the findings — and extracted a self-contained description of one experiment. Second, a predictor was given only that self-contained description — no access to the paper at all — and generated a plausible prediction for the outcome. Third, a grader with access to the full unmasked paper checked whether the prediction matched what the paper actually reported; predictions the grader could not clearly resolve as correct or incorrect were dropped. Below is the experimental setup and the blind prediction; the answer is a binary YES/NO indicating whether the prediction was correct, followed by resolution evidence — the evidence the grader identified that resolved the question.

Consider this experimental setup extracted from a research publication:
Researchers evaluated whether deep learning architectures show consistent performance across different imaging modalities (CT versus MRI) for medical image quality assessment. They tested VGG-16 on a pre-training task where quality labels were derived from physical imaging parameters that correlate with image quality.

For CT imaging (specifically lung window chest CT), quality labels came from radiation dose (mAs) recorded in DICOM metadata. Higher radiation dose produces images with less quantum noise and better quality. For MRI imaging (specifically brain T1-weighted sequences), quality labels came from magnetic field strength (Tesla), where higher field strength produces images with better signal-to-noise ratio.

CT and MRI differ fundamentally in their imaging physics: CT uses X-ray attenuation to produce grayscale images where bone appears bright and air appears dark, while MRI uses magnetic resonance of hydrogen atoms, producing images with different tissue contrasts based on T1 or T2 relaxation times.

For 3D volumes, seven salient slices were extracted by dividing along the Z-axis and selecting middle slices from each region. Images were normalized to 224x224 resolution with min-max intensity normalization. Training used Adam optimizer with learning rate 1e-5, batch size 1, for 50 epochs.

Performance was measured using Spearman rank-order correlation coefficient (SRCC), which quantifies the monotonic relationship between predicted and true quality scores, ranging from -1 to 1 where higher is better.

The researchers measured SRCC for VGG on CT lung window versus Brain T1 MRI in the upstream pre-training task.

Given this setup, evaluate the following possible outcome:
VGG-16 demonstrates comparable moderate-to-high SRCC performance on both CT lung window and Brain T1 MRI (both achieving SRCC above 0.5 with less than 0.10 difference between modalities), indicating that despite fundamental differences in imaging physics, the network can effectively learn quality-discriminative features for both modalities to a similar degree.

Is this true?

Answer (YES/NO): YES